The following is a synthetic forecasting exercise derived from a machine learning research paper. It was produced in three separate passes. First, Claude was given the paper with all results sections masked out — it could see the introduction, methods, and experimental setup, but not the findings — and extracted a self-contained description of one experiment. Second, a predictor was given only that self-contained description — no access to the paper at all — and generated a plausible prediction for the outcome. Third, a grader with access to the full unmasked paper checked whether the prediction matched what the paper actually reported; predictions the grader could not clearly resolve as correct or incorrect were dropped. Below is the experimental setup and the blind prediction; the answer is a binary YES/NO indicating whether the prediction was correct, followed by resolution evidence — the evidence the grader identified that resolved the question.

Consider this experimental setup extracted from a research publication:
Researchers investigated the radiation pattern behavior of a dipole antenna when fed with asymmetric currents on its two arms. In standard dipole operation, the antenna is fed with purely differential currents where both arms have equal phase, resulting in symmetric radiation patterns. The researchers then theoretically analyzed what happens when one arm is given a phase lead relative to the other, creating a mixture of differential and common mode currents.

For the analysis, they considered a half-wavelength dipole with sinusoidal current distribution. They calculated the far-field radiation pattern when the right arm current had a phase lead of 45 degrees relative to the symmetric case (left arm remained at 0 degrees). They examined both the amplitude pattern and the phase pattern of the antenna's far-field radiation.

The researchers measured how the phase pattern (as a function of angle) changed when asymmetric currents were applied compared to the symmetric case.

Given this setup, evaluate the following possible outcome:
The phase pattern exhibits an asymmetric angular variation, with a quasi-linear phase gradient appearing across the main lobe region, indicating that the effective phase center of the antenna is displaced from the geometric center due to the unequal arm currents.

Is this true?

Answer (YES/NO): NO